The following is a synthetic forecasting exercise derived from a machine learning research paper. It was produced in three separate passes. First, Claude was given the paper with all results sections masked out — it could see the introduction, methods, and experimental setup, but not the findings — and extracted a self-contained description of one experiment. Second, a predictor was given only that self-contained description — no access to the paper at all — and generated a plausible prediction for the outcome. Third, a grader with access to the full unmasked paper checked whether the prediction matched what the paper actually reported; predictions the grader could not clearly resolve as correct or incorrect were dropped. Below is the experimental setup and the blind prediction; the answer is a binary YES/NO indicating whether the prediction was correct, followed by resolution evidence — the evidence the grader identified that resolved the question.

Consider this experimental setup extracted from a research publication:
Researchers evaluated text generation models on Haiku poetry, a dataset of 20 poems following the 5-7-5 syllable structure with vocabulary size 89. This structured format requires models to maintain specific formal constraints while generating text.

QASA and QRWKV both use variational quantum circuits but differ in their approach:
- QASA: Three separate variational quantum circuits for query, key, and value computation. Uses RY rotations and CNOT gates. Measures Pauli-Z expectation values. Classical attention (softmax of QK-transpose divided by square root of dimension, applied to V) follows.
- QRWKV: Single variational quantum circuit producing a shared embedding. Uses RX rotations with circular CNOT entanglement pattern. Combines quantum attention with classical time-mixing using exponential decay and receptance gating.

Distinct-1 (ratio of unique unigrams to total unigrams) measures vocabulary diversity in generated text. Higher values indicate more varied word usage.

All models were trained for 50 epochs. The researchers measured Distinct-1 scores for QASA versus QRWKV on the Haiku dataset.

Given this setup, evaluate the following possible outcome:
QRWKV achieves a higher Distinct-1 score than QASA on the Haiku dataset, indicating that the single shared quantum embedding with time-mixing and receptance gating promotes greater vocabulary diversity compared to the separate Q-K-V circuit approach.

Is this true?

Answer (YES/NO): YES